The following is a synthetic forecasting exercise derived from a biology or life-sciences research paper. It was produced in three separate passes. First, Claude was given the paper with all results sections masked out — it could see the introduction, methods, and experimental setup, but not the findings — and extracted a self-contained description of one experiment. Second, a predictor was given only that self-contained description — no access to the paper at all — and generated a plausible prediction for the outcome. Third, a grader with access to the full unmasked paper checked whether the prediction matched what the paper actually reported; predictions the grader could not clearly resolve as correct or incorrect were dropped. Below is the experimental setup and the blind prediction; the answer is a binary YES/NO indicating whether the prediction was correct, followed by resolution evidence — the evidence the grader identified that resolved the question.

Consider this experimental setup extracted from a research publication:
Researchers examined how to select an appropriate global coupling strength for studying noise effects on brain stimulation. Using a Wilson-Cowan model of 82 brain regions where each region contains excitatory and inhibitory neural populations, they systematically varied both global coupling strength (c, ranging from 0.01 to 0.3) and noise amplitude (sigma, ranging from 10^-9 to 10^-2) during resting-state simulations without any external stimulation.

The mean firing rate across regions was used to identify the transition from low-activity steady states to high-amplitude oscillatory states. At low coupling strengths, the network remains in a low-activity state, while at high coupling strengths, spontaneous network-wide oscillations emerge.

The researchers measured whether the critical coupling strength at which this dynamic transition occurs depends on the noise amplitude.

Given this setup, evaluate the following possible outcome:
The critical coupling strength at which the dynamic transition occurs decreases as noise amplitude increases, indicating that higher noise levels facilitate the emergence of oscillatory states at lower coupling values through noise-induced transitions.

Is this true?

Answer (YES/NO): NO